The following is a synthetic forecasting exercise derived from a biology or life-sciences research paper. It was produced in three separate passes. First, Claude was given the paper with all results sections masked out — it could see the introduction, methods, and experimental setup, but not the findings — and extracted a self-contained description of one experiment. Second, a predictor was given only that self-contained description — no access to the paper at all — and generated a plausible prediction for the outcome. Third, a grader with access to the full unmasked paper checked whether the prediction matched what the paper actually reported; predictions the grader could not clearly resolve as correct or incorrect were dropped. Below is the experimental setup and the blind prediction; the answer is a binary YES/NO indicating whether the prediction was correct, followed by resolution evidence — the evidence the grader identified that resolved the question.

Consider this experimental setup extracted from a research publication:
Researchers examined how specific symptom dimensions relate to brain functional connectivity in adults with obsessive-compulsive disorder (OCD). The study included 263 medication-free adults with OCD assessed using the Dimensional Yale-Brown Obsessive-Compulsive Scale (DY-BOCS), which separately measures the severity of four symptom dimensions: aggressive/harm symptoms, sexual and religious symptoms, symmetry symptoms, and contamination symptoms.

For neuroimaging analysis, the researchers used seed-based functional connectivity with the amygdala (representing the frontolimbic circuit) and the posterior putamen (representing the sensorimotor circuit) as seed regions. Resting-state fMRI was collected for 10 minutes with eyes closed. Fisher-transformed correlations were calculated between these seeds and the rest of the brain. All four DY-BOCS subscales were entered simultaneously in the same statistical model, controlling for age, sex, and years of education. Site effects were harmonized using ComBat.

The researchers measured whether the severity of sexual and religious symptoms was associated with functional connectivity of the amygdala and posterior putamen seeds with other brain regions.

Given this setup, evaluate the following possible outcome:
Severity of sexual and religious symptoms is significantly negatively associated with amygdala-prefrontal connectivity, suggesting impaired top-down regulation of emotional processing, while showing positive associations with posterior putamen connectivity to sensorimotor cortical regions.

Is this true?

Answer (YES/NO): NO